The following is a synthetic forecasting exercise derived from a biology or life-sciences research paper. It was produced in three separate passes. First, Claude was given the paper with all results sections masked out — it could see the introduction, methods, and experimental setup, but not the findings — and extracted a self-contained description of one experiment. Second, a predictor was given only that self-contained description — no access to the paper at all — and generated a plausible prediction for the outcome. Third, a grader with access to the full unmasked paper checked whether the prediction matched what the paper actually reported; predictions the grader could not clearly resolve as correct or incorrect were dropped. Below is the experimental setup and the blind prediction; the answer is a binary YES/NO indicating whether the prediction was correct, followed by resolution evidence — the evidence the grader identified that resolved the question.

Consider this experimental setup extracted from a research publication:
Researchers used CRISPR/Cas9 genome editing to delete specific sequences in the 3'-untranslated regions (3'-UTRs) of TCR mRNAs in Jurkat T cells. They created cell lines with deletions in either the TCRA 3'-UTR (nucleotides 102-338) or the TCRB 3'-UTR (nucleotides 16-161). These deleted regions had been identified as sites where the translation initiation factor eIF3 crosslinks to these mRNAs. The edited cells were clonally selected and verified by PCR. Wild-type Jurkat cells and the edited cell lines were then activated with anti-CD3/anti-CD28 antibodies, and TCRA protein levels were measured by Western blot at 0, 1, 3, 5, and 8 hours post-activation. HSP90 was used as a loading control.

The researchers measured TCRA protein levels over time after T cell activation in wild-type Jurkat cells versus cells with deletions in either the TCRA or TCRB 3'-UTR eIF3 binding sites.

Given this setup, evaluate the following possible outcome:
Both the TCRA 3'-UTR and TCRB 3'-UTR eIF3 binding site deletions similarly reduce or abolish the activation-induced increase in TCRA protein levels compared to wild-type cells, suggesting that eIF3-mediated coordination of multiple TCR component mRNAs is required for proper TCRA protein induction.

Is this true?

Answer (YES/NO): YES